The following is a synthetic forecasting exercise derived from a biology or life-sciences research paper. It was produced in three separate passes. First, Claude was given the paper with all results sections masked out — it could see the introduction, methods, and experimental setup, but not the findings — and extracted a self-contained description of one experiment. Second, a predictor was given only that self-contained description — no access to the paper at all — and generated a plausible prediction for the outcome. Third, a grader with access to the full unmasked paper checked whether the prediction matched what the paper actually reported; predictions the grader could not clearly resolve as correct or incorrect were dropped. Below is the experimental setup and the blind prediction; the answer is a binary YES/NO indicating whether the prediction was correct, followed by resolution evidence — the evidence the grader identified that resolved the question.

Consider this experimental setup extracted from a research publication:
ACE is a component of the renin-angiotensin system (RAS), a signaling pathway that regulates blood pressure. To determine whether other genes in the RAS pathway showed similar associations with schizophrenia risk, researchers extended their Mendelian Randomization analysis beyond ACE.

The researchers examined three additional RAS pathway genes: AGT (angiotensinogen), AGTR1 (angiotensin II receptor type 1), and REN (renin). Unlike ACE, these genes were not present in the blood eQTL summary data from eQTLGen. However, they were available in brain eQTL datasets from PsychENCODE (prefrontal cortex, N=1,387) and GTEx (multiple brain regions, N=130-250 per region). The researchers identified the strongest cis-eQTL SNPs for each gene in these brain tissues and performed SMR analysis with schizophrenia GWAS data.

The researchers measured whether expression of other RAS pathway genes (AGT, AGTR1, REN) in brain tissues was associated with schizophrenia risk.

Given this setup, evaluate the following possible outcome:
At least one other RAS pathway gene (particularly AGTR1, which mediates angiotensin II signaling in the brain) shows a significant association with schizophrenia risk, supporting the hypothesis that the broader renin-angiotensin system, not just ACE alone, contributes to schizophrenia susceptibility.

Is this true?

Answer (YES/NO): NO